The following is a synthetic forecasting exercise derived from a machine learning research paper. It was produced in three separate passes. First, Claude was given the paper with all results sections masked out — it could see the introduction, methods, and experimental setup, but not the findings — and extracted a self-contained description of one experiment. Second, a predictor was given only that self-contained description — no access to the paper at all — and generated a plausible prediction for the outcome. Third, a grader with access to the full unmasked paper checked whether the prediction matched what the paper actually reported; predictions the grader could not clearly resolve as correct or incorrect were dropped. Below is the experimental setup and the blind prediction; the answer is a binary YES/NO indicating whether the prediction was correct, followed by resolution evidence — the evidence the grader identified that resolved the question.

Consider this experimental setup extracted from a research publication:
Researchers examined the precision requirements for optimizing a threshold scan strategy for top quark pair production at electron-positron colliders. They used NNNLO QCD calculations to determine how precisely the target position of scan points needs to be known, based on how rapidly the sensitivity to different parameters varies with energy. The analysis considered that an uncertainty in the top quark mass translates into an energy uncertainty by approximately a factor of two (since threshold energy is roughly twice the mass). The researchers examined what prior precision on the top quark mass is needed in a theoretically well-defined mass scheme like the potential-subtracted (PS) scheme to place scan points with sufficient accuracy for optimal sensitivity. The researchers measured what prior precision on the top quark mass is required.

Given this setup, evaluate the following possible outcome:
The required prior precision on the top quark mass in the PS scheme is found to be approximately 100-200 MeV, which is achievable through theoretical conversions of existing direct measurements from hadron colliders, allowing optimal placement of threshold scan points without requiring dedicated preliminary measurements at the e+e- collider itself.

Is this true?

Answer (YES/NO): NO